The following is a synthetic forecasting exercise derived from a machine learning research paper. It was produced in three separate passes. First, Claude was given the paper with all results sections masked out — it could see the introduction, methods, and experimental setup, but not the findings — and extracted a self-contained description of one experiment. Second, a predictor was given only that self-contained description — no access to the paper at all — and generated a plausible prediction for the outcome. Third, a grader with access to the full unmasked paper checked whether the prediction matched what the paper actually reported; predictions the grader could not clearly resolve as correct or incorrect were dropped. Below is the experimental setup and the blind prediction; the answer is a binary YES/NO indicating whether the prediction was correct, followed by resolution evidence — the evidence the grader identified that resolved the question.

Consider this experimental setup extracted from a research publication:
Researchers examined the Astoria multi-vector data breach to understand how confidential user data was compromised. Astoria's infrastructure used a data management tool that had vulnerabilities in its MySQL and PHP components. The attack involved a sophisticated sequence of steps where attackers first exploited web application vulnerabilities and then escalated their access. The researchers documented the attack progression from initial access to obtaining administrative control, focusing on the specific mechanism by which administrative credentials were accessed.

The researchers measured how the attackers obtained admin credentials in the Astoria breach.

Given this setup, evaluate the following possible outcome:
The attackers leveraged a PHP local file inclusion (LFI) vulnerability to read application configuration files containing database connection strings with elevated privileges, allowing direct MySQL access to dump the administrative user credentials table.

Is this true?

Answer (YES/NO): NO